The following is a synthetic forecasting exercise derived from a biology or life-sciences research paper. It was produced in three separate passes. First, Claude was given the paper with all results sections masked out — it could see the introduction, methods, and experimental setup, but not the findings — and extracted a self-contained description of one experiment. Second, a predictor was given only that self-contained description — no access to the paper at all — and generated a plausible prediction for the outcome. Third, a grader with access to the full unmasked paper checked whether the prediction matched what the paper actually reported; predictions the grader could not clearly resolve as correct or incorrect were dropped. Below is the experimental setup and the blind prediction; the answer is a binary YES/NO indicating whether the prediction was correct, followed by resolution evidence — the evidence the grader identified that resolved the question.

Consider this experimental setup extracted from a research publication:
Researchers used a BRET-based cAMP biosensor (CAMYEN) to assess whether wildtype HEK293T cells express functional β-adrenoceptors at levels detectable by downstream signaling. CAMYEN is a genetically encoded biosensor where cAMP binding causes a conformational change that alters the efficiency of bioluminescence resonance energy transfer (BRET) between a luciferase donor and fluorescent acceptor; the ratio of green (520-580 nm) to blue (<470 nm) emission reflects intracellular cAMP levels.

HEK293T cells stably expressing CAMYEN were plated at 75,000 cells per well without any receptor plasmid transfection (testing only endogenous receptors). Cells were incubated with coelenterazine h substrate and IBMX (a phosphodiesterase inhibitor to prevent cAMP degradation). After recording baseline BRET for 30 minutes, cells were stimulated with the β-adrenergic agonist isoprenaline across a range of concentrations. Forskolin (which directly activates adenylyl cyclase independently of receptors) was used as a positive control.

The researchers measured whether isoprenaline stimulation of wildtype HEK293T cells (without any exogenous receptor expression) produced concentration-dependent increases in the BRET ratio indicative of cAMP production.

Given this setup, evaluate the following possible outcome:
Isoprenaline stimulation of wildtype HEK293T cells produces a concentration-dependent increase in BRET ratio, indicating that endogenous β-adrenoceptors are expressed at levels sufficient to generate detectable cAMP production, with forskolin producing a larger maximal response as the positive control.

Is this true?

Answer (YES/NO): YES